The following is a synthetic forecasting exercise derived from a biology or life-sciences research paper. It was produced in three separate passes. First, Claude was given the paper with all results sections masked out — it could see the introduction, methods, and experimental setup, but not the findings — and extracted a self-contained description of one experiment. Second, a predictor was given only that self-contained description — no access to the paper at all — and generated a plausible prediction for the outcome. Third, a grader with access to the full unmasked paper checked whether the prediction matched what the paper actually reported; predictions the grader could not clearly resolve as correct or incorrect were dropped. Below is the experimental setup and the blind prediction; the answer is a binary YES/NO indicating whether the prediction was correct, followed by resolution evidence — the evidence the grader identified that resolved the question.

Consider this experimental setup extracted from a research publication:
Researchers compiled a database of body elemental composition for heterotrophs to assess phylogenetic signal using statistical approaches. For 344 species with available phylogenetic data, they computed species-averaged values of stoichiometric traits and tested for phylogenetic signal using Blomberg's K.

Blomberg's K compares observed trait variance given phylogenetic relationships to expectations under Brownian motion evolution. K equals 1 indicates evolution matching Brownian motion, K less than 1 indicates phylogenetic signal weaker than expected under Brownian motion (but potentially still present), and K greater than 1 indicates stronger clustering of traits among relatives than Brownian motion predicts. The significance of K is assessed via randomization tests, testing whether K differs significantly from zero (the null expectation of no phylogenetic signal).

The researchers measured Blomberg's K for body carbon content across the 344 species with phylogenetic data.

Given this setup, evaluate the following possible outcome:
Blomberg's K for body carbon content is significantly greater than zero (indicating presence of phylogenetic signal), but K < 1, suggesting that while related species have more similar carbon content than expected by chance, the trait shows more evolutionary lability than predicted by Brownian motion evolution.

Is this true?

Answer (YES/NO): YES